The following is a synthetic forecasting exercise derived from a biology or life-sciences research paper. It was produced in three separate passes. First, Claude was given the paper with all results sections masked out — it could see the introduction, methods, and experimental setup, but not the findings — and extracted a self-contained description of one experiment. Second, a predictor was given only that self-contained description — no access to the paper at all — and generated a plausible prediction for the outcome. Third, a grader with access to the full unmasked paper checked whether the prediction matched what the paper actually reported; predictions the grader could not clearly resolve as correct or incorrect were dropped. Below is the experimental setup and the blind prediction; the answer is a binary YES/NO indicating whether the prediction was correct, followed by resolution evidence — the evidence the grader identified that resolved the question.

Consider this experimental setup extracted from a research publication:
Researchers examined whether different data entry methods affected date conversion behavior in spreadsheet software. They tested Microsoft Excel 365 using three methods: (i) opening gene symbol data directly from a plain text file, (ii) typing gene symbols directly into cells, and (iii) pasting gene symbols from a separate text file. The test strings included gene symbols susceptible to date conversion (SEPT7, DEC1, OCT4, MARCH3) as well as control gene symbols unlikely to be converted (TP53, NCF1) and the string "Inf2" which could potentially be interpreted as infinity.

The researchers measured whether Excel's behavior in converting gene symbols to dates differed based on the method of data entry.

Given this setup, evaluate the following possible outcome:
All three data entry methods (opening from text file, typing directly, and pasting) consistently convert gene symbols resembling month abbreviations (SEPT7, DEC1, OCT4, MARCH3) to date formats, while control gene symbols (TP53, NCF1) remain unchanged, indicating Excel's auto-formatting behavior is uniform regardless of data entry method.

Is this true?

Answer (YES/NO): YES